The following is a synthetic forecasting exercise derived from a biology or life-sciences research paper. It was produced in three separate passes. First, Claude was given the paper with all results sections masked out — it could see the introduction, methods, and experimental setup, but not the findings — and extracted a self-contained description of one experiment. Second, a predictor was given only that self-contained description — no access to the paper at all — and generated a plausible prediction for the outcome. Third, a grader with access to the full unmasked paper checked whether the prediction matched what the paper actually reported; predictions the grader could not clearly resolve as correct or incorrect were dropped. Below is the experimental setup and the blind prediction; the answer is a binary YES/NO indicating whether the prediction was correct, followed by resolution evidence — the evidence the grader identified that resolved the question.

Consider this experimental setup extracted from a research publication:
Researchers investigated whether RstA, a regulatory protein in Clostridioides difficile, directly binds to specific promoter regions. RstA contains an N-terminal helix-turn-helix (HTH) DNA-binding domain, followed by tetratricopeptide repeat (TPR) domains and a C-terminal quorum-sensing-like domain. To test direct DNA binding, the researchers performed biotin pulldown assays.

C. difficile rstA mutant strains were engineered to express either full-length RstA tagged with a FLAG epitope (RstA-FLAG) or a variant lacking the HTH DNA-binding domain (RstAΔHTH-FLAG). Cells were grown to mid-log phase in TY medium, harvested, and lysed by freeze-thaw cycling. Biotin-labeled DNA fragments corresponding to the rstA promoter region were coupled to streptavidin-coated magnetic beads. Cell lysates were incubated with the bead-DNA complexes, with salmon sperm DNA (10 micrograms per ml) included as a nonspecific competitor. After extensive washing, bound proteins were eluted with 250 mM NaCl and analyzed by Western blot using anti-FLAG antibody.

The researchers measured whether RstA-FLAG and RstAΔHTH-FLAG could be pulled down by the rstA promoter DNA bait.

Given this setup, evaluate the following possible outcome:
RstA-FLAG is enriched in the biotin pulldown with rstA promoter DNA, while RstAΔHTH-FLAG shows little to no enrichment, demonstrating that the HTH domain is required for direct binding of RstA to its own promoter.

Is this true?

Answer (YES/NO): YES